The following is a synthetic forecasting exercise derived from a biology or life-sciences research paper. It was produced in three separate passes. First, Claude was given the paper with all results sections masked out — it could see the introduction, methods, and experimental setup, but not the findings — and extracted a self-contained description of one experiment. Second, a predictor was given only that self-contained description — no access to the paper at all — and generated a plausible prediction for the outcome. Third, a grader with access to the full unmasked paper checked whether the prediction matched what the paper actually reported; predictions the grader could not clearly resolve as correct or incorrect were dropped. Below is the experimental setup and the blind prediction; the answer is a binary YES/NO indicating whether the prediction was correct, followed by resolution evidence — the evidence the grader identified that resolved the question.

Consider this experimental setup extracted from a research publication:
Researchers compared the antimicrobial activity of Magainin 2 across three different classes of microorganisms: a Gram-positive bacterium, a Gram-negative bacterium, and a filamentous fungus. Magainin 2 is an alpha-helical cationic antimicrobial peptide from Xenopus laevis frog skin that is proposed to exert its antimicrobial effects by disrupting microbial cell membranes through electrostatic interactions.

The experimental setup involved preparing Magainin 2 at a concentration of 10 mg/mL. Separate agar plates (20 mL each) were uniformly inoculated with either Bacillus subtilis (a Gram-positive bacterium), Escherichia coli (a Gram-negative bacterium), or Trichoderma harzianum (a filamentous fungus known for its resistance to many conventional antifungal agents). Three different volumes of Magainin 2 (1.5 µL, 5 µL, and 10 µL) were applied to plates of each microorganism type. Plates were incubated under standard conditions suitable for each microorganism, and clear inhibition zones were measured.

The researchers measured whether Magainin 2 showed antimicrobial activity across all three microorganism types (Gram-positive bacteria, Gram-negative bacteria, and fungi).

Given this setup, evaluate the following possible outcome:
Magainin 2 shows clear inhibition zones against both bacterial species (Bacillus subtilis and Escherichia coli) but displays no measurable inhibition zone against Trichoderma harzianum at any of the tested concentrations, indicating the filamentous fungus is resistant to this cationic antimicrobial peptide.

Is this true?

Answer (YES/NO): NO